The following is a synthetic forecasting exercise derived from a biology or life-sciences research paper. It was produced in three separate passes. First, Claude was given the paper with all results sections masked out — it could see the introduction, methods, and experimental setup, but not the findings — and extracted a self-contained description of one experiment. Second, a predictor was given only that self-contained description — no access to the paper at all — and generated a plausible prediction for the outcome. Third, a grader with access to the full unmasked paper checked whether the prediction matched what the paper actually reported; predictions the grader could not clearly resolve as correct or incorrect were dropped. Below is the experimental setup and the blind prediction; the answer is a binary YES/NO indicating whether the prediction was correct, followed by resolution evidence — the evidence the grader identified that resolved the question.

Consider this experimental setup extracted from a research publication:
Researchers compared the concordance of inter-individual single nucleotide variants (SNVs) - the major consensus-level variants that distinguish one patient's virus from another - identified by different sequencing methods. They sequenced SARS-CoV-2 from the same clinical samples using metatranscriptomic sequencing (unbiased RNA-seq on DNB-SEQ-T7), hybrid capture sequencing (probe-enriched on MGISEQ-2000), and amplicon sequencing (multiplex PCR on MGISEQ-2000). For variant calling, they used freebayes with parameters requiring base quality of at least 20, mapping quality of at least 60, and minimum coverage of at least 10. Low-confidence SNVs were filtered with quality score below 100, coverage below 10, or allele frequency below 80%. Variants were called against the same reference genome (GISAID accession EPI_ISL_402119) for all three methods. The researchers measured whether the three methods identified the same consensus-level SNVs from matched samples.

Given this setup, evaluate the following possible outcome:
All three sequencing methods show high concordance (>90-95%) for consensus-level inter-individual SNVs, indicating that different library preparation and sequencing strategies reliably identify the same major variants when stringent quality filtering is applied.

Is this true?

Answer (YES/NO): YES